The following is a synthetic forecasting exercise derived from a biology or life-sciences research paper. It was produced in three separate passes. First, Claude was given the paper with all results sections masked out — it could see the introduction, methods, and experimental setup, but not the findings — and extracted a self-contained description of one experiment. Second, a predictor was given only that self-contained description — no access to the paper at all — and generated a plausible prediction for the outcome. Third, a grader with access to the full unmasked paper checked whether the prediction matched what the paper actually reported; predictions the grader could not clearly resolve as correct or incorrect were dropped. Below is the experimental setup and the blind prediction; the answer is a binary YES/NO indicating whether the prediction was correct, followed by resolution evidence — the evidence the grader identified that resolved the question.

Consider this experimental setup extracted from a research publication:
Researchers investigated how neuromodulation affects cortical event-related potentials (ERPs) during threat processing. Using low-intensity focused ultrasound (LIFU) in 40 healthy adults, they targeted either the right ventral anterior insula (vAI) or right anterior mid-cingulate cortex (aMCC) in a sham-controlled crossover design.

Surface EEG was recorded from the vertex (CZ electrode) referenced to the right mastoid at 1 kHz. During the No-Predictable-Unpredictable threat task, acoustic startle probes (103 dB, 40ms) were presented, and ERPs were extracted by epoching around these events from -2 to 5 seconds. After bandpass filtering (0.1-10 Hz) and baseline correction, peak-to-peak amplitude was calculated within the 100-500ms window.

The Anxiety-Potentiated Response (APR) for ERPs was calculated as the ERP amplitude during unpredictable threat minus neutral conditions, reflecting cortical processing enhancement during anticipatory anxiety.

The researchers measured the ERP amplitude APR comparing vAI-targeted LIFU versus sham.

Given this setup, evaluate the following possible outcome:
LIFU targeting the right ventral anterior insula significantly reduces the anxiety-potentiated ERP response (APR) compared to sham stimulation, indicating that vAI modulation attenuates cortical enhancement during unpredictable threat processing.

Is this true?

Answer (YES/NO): NO